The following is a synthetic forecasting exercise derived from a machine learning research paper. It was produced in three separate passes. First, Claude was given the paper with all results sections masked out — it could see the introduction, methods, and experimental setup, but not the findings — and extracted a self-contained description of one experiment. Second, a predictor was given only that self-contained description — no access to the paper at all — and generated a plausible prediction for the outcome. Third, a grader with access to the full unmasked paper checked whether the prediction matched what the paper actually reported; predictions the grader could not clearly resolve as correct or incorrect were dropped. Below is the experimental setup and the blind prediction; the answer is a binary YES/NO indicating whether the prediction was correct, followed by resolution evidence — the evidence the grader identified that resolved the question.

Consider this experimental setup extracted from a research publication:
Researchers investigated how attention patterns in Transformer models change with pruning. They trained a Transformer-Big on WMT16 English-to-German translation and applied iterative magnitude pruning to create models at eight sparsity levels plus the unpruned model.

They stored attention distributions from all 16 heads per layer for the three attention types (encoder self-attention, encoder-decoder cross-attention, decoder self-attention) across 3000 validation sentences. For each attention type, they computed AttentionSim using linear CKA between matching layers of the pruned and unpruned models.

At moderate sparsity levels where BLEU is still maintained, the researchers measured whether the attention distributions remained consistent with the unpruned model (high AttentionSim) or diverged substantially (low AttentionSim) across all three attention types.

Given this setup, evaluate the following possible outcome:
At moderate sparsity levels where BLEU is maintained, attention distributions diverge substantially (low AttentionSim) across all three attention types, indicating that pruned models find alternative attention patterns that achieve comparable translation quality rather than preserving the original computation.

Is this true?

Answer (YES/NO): NO